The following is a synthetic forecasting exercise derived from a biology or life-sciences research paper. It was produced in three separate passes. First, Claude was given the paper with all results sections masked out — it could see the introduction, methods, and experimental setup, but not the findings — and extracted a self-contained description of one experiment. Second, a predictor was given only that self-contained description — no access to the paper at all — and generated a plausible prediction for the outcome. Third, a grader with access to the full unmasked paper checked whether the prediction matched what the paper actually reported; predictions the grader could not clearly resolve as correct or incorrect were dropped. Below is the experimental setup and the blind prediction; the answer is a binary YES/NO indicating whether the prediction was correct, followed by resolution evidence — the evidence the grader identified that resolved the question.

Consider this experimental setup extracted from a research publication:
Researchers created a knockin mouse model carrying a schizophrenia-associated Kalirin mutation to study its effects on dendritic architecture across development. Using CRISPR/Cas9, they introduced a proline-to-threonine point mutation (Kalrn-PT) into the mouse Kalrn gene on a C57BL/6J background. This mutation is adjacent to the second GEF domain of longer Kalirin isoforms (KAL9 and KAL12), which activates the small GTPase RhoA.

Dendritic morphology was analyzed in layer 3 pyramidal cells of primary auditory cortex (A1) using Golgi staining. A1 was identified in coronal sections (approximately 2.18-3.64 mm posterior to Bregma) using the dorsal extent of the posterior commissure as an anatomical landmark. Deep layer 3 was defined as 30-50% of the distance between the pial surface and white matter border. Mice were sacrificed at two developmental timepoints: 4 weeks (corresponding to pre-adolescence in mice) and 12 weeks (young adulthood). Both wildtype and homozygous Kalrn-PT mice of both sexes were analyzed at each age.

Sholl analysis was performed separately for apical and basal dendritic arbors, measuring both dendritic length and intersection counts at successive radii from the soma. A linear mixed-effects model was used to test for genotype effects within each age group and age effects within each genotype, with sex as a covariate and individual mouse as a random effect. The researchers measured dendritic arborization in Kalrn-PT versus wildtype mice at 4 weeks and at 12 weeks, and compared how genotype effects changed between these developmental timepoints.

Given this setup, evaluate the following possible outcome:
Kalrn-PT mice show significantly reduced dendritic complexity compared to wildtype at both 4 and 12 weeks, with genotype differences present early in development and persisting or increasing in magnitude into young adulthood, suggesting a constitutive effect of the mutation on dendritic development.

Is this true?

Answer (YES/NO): NO